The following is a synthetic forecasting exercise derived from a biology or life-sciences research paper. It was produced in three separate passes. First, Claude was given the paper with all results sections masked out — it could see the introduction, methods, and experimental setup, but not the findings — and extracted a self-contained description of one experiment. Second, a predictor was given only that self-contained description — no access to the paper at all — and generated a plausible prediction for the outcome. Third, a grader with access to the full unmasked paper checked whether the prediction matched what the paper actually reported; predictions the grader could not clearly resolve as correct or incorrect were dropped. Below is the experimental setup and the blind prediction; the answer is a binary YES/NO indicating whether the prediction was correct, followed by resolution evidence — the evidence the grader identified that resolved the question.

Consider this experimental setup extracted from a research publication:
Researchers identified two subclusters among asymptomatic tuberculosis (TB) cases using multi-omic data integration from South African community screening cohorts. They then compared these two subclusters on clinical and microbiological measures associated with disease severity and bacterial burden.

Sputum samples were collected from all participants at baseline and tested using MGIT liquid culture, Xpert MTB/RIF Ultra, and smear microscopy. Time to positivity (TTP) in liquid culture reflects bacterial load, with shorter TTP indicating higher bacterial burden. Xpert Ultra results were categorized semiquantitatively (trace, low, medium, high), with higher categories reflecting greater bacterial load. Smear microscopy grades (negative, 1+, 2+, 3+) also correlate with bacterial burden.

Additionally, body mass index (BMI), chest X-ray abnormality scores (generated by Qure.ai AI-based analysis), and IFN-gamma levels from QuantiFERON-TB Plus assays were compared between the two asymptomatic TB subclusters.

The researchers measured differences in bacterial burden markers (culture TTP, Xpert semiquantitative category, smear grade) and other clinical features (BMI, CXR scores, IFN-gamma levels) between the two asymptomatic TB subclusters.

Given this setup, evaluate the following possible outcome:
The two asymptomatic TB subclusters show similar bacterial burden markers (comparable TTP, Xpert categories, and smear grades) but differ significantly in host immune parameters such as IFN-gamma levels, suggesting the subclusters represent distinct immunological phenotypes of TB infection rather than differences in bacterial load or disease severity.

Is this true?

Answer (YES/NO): NO